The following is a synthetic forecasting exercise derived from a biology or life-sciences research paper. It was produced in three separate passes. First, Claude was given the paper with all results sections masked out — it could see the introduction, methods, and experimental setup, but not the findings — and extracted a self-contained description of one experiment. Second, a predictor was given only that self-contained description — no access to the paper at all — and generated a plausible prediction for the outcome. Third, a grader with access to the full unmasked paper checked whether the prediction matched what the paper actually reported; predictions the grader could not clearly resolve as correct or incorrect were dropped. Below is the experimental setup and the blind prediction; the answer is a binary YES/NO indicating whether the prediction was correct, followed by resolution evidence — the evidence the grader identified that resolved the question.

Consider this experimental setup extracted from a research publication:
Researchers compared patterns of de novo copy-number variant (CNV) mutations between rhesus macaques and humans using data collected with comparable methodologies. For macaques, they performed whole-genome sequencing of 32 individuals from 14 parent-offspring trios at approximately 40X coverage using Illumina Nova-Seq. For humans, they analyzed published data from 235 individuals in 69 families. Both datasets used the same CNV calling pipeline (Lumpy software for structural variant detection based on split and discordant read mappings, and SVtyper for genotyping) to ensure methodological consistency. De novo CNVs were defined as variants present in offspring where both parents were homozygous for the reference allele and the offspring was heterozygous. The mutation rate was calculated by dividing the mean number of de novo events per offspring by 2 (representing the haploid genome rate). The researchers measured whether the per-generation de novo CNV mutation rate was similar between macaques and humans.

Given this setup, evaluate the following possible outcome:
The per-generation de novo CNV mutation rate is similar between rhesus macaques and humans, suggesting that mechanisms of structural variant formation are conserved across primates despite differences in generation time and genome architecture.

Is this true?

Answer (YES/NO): YES